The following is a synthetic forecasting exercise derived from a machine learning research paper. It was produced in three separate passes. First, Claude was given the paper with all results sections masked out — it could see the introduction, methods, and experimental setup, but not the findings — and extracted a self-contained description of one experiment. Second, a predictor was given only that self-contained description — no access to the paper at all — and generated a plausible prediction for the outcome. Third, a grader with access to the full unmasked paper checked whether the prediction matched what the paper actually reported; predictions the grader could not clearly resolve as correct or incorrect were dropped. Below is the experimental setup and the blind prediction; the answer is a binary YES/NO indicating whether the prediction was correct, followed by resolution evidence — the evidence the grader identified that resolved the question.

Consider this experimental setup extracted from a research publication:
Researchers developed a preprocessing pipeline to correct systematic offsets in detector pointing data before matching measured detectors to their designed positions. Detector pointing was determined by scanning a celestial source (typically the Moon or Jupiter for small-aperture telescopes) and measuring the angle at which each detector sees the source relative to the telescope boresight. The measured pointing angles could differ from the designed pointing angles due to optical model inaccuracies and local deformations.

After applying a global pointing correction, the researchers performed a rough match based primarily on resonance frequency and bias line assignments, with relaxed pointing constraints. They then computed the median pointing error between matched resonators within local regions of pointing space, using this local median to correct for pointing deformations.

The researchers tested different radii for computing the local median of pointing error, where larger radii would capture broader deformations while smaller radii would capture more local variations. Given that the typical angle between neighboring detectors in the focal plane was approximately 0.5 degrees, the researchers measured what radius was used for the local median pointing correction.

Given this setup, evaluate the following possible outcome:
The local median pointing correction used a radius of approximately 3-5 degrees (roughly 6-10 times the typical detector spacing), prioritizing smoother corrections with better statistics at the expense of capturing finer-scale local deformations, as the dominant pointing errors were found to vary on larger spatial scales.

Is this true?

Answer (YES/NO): NO